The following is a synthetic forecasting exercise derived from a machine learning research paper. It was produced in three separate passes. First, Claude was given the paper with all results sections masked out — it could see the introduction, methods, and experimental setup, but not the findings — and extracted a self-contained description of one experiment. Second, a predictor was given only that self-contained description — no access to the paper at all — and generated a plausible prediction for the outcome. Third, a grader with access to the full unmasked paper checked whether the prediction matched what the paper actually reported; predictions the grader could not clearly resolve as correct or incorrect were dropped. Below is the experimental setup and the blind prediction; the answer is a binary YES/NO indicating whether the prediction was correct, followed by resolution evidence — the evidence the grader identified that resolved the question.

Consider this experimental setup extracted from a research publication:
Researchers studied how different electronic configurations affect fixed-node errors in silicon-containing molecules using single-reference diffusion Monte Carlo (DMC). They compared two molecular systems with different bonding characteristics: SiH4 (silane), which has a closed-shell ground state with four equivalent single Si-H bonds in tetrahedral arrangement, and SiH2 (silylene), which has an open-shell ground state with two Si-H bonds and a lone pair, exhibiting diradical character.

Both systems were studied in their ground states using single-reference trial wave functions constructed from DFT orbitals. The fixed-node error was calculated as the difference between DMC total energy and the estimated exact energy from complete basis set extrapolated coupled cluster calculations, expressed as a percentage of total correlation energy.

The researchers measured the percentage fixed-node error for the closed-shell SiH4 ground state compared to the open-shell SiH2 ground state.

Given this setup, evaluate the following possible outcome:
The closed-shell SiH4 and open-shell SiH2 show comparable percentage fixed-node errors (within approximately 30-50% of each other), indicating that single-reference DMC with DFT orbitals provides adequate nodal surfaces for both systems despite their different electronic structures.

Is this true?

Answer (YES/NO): NO